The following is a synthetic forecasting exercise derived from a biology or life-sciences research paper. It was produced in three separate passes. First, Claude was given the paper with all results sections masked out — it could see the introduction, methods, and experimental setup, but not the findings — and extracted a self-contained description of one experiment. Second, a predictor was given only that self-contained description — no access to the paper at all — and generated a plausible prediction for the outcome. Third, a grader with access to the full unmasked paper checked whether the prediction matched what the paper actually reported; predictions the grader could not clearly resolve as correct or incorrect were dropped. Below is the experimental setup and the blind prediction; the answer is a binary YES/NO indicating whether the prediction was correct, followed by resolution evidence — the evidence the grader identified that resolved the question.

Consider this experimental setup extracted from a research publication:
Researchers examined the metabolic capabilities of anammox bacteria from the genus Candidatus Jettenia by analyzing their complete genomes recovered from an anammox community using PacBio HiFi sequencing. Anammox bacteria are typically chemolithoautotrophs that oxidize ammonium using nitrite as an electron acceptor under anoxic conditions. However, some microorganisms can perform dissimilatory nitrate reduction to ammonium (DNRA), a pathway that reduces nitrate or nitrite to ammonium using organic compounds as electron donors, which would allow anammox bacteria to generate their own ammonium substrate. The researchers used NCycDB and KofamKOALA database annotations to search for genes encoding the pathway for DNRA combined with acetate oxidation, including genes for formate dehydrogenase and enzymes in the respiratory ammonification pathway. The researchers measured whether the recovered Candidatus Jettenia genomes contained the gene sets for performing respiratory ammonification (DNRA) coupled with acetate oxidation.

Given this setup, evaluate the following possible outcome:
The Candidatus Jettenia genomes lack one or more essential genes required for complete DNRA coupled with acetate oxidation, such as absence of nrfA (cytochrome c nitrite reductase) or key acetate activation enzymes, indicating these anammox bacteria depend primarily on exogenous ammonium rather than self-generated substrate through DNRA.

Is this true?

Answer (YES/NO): NO